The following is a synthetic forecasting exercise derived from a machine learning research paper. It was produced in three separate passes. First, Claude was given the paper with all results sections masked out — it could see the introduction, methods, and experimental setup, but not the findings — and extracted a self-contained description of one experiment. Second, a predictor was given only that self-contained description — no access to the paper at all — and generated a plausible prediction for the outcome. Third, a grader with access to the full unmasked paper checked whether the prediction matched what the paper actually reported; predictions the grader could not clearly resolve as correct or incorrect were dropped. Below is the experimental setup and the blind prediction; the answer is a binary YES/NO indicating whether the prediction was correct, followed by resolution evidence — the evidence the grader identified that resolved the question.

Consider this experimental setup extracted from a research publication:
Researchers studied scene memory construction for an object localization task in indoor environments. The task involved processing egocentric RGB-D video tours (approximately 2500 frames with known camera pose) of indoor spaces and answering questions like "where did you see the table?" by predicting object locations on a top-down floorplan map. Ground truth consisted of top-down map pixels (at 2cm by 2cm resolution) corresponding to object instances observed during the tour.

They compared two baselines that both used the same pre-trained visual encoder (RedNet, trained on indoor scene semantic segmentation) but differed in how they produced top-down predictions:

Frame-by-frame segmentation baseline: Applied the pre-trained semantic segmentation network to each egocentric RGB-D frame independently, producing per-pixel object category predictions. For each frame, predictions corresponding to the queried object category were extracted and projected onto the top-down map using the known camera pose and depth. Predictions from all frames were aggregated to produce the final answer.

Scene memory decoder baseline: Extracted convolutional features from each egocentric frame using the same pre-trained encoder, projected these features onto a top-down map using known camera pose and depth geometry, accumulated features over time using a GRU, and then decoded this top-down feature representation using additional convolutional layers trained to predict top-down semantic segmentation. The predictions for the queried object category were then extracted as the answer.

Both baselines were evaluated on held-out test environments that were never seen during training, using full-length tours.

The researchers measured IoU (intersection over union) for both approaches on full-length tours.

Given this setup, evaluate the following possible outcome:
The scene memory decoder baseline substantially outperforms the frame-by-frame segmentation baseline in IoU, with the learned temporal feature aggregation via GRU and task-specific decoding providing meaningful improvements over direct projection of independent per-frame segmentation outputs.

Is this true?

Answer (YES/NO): YES